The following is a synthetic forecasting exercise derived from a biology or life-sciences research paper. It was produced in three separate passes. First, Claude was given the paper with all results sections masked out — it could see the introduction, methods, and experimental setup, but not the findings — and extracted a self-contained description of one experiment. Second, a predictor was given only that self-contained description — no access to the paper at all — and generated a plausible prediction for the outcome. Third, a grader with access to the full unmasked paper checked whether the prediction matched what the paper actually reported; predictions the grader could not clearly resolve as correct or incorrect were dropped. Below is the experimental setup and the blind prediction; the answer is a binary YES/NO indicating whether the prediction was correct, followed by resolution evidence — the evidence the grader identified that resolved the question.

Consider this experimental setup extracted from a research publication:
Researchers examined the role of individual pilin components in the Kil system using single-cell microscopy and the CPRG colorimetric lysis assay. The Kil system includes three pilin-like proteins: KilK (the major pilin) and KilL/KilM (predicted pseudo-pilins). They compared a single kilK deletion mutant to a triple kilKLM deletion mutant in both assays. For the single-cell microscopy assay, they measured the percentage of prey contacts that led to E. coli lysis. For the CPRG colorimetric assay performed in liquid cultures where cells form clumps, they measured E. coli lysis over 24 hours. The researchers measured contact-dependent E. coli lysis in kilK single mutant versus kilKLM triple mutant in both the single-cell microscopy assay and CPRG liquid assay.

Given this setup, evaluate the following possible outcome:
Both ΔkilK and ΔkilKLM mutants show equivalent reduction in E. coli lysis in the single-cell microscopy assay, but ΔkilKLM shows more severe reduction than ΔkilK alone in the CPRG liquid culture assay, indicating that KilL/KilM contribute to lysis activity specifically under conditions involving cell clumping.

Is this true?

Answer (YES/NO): NO